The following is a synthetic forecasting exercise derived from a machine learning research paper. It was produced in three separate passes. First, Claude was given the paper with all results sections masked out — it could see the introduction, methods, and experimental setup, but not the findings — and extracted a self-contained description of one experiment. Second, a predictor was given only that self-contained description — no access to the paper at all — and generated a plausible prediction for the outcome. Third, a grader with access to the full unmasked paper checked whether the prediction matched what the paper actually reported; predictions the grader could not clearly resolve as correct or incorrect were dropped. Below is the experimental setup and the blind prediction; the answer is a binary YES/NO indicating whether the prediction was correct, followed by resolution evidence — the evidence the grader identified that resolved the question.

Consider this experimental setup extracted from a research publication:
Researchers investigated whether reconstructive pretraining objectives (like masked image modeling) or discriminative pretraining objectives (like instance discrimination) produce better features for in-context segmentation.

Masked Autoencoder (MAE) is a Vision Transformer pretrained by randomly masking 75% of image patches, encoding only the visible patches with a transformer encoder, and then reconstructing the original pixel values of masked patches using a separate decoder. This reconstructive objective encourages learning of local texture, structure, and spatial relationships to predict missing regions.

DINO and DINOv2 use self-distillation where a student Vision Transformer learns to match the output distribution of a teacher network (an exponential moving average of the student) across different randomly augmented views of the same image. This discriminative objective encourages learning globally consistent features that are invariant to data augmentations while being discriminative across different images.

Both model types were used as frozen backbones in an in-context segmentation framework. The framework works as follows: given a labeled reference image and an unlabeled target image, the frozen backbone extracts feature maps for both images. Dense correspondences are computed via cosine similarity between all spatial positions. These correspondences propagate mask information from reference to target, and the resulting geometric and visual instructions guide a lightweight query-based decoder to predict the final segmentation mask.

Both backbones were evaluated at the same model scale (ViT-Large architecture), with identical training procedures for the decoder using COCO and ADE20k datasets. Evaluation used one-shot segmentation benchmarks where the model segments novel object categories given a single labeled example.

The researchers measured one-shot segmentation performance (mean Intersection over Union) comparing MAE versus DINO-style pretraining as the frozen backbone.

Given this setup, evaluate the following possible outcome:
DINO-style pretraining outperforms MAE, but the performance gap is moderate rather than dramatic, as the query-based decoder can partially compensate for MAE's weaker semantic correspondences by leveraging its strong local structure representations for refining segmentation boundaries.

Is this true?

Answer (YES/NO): NO